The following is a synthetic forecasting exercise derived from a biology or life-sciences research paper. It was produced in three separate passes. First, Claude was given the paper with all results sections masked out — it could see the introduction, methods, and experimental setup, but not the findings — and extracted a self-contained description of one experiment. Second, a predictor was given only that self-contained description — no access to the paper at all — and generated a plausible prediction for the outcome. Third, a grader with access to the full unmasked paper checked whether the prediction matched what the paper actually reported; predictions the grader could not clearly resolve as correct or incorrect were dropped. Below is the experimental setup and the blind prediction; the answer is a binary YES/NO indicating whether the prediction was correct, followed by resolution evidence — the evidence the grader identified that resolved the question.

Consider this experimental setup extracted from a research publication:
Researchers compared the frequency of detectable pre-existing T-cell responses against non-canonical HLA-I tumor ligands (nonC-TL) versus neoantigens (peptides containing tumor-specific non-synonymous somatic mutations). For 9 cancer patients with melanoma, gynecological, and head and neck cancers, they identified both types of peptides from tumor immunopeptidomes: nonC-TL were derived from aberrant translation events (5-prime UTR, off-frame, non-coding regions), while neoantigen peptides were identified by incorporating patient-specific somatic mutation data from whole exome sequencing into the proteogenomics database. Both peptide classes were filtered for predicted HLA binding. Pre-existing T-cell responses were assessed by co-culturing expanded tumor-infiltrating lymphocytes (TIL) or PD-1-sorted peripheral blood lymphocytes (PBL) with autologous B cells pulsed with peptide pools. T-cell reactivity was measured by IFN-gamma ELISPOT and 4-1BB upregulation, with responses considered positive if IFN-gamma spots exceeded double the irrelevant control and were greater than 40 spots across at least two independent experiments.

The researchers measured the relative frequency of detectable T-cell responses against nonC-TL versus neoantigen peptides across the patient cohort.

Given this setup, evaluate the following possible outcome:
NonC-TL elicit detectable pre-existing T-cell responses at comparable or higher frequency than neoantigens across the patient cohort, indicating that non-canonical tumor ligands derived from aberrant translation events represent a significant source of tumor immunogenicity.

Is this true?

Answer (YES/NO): NO